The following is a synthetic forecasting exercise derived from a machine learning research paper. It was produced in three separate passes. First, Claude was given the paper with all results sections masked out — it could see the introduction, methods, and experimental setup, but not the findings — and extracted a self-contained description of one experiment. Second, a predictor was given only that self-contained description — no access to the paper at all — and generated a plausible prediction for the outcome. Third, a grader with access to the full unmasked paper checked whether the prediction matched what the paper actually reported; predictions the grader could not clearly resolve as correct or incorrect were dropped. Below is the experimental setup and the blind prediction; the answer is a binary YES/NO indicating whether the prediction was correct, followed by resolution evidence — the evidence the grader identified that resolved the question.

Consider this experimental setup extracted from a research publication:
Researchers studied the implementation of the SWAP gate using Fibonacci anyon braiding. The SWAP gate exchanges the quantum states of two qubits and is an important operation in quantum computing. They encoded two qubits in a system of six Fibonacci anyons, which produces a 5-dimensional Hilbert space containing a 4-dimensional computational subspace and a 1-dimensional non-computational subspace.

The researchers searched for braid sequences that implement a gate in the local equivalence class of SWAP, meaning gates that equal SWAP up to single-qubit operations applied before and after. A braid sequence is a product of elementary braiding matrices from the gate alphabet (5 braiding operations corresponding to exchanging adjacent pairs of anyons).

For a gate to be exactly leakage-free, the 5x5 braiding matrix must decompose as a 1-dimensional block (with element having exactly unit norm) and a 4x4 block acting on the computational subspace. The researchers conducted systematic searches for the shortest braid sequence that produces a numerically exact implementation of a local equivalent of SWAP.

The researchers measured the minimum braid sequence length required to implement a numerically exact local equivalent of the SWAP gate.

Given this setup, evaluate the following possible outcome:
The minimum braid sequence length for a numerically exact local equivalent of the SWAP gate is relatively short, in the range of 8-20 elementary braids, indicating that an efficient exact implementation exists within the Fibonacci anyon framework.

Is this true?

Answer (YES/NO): YES